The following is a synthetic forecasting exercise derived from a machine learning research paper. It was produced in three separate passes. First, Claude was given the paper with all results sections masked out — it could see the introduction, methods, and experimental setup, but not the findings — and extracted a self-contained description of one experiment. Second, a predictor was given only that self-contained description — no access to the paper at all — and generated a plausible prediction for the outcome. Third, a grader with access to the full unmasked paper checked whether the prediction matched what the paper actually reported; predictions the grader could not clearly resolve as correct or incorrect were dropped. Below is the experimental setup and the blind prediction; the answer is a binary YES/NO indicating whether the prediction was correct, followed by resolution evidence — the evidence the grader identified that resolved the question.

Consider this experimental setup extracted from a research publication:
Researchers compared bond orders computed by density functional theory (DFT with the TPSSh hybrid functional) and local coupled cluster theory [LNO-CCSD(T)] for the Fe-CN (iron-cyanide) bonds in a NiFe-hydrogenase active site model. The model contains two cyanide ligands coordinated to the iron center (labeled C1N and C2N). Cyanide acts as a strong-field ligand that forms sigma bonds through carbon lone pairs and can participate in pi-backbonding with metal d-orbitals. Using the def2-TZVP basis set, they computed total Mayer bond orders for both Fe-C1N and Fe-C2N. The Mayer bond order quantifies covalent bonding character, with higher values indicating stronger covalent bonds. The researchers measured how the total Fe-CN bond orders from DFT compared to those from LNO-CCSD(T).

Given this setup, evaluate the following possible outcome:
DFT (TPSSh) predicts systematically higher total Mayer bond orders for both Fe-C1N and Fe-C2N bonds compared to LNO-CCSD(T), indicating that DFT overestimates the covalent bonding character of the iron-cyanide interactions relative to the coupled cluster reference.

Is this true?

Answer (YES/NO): YES